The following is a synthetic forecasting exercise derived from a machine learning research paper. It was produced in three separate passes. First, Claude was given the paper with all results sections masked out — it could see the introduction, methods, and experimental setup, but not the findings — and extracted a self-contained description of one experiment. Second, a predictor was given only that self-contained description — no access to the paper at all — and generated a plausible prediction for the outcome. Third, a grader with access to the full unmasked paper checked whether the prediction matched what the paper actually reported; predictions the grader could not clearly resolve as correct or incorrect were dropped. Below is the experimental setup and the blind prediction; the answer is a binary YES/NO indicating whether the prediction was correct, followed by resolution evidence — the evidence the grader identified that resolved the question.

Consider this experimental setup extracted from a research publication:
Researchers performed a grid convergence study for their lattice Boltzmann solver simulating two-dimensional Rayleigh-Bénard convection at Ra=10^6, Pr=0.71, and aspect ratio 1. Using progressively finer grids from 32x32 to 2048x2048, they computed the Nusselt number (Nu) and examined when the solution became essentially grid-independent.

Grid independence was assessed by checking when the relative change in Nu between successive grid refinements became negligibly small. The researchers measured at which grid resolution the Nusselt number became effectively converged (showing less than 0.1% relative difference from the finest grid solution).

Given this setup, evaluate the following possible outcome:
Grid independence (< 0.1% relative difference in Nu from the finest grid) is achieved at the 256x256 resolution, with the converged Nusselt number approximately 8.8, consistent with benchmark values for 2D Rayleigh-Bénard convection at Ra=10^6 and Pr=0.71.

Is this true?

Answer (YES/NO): NO